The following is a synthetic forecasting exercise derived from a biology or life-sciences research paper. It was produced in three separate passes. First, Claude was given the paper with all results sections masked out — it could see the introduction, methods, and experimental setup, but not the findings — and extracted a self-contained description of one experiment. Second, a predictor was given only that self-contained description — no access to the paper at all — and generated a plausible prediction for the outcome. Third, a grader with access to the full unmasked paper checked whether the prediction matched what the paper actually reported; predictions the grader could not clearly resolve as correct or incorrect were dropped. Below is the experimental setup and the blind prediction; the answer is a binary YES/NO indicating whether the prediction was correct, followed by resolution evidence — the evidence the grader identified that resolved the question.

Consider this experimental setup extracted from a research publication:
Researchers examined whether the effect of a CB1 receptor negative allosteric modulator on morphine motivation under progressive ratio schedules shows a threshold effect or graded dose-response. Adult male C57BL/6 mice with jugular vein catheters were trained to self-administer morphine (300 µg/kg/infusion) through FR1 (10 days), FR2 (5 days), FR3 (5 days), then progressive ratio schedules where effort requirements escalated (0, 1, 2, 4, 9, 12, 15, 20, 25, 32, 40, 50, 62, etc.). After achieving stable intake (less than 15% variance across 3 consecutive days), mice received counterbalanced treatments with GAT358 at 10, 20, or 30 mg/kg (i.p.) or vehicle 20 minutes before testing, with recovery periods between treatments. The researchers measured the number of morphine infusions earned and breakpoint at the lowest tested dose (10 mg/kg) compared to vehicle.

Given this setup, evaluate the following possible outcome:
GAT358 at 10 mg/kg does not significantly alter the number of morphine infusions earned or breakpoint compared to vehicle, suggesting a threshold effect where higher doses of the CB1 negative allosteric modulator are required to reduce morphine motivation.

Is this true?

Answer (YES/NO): YES